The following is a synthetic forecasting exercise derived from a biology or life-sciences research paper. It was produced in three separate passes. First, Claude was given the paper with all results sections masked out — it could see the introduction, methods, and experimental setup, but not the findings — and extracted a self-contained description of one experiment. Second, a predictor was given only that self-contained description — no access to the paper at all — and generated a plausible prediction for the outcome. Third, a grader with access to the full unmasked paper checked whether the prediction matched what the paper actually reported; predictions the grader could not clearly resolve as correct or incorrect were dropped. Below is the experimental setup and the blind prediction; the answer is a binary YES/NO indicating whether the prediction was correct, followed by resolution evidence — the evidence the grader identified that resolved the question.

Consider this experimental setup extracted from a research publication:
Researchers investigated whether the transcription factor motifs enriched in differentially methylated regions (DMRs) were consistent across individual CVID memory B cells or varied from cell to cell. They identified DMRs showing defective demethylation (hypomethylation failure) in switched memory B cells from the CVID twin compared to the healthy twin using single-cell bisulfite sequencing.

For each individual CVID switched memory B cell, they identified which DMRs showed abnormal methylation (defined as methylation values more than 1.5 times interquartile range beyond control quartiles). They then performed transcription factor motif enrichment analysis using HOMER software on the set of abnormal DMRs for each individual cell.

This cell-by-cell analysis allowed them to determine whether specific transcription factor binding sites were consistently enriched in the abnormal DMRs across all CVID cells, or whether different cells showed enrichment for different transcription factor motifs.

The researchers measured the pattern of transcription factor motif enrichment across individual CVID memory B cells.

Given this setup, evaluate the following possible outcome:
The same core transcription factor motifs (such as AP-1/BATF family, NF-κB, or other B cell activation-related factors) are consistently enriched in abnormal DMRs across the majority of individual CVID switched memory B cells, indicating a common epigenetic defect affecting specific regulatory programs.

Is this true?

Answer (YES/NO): YES